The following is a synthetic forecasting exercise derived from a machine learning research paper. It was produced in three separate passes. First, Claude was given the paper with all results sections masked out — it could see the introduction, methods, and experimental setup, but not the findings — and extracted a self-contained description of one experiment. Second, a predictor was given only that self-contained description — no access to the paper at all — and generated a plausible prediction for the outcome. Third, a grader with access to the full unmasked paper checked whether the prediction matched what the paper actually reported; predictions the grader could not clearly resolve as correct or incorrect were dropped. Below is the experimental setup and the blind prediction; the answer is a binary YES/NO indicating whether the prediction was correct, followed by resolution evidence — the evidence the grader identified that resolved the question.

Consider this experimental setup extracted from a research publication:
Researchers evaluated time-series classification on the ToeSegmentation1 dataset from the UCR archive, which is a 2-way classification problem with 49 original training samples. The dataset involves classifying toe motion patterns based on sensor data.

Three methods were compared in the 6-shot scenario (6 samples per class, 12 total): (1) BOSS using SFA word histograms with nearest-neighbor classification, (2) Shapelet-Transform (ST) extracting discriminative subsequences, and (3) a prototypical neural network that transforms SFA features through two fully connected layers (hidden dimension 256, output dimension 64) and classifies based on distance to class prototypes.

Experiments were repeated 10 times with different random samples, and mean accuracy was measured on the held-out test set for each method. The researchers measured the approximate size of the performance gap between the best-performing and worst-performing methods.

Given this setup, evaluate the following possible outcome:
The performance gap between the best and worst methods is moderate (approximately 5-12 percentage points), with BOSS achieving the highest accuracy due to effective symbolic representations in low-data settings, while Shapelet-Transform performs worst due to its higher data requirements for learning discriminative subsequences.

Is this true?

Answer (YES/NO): NO